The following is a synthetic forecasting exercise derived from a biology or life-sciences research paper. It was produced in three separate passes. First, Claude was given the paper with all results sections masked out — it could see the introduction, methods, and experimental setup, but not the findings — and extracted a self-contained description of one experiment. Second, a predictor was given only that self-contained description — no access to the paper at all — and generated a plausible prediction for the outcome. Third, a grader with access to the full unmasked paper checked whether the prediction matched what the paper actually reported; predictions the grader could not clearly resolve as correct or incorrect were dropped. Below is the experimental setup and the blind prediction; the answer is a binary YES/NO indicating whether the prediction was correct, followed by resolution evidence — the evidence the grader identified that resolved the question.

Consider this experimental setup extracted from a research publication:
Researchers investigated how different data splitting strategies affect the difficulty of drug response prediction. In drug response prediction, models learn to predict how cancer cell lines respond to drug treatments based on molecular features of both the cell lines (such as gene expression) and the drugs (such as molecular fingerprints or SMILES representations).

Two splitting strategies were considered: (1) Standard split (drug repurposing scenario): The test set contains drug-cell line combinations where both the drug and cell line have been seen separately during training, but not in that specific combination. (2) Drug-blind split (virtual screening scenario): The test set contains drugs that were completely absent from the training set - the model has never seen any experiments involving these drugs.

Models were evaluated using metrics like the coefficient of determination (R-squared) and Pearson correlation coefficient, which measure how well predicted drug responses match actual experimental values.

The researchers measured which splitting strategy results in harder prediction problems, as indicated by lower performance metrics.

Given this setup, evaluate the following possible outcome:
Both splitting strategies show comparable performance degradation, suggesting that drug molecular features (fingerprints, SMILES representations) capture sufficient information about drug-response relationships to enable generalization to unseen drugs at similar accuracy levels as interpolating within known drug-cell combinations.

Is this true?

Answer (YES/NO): NO